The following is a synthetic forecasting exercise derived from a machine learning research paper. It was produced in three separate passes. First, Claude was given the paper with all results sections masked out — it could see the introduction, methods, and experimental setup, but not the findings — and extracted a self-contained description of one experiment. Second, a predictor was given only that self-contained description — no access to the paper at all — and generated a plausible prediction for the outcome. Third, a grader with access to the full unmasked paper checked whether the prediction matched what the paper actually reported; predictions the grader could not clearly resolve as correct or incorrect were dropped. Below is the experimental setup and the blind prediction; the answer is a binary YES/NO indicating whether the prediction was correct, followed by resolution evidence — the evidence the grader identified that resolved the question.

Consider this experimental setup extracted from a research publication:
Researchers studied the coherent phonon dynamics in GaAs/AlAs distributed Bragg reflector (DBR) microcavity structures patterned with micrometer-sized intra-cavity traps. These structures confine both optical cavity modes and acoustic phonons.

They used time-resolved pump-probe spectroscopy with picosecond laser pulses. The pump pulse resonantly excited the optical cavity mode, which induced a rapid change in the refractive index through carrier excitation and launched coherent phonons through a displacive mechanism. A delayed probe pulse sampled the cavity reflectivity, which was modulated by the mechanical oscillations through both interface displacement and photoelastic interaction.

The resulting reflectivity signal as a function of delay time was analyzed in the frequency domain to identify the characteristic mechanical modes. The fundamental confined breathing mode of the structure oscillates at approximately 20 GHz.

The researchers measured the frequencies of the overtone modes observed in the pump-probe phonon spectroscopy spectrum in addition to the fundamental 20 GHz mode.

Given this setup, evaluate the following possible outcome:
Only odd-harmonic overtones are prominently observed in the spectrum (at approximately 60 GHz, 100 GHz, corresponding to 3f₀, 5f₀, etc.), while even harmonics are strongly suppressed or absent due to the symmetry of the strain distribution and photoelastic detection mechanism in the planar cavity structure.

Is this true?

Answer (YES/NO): YES